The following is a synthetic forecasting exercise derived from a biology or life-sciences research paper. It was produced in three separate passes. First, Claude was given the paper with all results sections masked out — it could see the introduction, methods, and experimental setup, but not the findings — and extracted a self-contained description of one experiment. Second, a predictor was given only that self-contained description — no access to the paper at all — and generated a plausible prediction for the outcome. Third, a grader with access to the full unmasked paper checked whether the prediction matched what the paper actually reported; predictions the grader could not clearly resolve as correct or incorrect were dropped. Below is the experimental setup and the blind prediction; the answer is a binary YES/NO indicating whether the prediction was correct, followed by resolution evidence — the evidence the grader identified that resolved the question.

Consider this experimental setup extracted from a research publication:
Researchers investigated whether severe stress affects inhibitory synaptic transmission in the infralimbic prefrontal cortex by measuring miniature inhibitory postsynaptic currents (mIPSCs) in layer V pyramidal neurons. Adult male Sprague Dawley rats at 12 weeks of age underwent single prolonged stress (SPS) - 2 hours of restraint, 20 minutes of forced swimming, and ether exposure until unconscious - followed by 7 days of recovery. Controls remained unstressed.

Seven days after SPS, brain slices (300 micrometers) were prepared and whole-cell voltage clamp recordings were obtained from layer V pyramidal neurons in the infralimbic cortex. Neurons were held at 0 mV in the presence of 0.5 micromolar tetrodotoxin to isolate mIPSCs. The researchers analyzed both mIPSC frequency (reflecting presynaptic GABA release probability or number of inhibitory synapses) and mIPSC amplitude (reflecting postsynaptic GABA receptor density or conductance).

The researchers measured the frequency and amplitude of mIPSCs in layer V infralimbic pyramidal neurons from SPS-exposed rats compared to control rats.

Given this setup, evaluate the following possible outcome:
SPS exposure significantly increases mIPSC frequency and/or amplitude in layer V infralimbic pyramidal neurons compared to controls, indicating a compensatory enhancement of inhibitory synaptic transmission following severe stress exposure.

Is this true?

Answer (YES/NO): NO